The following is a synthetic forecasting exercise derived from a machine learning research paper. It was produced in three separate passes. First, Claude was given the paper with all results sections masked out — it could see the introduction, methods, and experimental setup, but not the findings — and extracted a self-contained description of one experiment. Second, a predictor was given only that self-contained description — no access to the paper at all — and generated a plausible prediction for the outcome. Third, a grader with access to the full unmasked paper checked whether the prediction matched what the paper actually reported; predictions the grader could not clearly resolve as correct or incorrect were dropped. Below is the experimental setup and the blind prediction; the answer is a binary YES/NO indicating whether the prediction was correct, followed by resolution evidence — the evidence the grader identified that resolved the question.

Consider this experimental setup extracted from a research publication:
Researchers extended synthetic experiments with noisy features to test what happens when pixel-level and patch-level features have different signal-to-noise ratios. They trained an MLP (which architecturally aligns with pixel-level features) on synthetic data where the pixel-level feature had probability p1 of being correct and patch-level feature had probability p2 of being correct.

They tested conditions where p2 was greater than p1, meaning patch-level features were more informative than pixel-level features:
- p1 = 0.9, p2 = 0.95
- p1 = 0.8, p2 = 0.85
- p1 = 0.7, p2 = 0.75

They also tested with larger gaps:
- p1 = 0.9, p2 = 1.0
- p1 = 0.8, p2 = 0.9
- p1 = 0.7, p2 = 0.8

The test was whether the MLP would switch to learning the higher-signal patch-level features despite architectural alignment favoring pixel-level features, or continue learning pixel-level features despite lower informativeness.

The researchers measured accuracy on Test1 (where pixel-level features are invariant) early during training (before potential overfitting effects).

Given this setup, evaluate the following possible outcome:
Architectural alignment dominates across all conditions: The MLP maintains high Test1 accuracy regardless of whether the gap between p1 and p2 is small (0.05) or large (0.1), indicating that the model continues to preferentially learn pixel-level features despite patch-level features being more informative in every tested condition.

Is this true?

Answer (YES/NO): YES